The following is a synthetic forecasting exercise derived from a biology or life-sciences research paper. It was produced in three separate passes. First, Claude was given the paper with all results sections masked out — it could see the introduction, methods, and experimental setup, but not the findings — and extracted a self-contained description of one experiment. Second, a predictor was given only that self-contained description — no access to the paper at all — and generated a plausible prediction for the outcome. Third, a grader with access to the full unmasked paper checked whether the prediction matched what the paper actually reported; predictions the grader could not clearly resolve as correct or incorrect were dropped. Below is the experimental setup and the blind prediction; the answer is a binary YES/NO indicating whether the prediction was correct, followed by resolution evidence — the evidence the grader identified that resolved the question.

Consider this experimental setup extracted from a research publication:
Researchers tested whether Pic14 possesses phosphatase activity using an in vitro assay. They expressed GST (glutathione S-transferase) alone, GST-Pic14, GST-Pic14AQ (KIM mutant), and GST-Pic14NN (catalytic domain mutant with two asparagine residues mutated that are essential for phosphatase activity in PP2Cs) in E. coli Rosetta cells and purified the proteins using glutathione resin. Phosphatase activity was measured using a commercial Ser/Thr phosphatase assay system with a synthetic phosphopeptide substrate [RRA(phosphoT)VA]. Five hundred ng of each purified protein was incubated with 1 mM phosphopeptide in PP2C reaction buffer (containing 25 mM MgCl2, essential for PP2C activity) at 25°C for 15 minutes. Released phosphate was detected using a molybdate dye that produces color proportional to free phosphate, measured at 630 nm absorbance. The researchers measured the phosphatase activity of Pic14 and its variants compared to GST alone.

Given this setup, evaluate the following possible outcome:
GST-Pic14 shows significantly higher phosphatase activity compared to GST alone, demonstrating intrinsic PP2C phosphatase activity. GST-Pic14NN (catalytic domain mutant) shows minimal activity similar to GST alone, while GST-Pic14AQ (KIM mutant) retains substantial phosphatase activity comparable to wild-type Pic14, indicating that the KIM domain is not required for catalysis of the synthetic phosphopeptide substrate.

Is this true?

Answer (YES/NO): YES